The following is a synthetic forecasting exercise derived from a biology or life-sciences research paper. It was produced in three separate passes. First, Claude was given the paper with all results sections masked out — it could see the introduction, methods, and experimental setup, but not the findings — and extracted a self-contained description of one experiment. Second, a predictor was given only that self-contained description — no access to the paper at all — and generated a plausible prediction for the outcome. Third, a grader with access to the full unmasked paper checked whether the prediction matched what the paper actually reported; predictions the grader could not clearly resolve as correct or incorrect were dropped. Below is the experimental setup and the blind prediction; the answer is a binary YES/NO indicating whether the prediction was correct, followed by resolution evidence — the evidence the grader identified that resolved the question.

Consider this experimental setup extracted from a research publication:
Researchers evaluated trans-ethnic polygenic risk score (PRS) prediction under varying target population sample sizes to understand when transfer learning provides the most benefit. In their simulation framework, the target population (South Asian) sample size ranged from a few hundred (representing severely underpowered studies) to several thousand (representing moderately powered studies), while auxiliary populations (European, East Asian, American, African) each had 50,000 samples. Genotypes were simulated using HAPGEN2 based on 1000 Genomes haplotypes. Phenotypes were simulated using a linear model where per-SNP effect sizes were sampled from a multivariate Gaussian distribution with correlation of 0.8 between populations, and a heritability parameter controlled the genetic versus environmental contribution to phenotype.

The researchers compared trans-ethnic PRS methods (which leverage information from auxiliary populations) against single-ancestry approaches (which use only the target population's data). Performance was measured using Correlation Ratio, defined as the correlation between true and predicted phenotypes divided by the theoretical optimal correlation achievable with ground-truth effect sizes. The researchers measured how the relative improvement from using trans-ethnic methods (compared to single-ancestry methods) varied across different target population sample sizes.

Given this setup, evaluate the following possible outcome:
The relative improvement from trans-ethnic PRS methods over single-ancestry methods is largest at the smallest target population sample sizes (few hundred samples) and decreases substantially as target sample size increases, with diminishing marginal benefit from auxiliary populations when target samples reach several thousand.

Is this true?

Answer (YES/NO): YES